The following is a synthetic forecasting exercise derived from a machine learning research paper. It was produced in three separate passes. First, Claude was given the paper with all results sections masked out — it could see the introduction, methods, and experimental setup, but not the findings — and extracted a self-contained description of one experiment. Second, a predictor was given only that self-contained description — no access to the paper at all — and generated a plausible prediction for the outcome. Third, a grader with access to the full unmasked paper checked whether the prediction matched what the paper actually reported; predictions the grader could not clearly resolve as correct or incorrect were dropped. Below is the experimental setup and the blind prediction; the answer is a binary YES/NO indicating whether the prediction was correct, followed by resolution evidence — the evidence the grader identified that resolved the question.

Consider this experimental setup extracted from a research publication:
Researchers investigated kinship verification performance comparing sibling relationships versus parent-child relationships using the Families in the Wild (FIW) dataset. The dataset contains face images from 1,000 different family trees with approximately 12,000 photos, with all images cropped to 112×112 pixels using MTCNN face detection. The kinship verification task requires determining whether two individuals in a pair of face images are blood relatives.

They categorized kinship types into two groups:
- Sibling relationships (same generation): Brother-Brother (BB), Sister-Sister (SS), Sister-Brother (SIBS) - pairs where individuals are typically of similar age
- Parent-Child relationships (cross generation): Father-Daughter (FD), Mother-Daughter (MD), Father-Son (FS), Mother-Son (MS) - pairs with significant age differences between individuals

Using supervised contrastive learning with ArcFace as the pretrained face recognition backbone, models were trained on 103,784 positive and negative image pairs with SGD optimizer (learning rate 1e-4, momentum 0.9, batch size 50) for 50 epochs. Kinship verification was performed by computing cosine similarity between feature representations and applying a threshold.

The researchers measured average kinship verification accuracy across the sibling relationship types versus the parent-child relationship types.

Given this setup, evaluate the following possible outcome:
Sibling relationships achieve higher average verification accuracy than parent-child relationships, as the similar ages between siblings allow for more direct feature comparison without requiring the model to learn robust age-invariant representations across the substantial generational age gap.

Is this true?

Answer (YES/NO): YES